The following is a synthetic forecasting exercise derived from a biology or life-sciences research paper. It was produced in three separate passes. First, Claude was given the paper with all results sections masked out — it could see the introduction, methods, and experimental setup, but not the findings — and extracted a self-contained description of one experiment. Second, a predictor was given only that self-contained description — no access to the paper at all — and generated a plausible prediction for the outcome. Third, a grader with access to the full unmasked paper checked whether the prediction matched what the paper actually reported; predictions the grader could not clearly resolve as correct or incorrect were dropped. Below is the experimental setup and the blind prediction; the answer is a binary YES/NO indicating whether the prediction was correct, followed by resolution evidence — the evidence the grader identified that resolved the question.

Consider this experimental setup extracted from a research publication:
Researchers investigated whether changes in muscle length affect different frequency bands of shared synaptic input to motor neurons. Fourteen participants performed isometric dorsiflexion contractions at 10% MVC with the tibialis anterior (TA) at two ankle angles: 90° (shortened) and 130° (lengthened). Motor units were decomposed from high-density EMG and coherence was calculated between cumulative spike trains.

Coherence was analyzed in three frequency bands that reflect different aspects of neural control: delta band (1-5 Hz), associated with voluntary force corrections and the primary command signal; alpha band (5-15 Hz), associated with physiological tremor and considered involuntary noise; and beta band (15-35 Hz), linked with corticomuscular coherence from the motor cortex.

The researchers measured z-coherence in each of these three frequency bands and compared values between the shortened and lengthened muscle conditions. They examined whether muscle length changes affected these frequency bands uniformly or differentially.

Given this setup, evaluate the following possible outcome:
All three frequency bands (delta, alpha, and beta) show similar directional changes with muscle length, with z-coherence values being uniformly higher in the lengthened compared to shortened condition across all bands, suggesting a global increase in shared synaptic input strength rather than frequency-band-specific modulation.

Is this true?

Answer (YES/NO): NO